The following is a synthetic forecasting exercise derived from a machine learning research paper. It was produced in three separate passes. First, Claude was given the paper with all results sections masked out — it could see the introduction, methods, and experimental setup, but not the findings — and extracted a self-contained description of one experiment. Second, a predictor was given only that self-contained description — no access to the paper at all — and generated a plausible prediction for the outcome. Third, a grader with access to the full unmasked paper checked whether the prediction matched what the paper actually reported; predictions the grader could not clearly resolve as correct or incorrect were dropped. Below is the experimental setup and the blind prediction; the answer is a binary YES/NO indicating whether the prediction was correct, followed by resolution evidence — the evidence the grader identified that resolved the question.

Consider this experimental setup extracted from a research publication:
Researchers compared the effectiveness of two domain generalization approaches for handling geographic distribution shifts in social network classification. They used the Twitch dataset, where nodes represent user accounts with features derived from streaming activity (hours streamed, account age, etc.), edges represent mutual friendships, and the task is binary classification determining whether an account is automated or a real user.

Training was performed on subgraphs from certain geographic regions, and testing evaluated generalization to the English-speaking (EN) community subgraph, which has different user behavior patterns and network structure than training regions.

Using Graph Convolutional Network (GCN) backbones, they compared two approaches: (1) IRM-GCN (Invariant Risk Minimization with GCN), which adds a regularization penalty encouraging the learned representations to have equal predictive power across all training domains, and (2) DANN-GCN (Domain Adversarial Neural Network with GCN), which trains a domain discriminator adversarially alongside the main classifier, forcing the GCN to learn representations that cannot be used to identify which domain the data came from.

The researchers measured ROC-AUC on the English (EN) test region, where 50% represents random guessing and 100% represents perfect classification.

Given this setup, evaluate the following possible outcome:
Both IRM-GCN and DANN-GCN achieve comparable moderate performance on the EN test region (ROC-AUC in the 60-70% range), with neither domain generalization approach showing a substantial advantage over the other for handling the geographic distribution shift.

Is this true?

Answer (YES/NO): YES